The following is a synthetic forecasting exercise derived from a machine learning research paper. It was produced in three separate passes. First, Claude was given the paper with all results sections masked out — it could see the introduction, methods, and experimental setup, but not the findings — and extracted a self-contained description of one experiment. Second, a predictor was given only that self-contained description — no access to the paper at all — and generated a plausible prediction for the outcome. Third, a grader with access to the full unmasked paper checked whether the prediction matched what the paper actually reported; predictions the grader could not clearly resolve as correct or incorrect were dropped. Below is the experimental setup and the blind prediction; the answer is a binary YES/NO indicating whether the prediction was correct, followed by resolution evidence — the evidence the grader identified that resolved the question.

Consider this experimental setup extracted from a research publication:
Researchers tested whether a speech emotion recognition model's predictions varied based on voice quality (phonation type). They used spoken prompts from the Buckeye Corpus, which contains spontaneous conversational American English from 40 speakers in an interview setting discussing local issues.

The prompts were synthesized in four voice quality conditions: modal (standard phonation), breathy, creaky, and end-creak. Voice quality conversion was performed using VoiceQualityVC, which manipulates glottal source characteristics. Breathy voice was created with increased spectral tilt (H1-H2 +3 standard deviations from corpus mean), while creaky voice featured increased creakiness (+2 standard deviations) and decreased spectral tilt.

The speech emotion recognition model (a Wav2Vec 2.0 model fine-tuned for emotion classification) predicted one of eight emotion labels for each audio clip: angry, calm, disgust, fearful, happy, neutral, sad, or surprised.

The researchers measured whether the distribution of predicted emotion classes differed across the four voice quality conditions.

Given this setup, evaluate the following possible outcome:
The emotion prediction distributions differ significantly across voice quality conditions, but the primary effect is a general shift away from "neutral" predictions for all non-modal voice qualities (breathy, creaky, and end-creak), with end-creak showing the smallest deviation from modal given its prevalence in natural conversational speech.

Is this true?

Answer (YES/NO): NO